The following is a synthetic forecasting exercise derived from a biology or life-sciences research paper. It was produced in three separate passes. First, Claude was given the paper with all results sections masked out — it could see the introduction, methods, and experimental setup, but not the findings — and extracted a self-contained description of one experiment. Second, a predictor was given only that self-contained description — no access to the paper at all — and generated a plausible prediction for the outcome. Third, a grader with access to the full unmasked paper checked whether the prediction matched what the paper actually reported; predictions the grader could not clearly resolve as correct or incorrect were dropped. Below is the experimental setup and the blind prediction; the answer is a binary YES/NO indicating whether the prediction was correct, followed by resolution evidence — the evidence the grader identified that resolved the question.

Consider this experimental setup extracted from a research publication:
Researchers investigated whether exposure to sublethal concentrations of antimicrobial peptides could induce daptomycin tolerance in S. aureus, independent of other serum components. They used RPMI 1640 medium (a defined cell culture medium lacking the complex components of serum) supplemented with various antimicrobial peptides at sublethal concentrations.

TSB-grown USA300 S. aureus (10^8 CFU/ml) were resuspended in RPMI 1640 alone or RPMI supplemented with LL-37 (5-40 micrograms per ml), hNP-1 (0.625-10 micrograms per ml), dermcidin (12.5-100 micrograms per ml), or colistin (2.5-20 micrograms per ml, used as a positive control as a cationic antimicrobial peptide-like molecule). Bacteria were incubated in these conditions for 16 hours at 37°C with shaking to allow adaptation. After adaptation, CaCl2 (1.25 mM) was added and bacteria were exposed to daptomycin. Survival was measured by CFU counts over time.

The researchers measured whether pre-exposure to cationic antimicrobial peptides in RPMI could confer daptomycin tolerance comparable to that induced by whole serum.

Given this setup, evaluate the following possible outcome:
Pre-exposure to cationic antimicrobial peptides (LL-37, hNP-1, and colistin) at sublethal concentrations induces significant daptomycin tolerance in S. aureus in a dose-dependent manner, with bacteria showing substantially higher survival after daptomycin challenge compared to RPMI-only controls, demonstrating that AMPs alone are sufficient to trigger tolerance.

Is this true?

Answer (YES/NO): NO